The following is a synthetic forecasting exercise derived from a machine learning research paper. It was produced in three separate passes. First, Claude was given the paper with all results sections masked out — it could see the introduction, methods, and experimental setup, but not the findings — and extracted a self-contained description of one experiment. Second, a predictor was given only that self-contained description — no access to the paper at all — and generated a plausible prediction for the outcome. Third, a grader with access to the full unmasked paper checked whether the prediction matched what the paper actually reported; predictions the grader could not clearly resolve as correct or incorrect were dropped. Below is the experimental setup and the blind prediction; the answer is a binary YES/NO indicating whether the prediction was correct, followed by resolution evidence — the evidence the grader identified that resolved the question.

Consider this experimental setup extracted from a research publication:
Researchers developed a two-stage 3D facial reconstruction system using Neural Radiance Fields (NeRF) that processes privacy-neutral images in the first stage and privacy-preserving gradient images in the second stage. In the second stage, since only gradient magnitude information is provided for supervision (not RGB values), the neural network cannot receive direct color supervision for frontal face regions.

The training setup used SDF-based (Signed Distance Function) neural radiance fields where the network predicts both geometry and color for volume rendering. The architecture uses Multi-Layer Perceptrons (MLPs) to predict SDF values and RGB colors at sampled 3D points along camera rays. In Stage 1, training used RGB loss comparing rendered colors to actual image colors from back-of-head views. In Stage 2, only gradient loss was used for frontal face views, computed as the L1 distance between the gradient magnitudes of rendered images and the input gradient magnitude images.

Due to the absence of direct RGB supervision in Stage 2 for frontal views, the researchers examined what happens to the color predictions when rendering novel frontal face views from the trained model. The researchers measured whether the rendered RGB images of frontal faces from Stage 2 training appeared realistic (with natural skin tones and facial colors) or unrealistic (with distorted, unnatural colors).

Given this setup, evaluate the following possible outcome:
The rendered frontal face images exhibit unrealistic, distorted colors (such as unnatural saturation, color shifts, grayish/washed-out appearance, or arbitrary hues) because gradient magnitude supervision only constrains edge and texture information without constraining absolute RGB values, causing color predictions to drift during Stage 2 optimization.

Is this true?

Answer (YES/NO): YES